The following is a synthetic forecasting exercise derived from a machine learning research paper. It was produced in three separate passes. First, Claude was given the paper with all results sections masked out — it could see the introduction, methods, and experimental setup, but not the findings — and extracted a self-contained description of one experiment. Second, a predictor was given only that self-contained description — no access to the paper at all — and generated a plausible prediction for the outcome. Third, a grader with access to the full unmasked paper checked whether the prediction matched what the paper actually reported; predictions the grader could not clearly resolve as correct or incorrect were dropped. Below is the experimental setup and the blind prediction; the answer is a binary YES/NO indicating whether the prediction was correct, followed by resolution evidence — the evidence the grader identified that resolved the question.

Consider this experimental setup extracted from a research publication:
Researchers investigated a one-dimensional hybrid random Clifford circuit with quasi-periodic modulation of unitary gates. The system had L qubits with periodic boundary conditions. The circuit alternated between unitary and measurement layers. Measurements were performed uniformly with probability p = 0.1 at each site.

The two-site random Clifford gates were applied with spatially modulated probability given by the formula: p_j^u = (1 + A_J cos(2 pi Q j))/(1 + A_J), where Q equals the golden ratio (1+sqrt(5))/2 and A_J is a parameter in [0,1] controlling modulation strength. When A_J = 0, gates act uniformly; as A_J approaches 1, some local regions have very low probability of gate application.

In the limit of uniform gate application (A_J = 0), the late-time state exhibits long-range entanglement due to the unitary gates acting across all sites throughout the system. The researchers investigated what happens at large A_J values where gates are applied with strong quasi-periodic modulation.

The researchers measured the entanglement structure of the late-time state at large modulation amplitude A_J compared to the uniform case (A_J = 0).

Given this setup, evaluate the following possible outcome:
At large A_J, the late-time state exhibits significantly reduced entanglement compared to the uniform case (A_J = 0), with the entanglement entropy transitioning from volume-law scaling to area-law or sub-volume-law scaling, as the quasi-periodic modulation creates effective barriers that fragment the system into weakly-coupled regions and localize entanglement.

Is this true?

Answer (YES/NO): NO